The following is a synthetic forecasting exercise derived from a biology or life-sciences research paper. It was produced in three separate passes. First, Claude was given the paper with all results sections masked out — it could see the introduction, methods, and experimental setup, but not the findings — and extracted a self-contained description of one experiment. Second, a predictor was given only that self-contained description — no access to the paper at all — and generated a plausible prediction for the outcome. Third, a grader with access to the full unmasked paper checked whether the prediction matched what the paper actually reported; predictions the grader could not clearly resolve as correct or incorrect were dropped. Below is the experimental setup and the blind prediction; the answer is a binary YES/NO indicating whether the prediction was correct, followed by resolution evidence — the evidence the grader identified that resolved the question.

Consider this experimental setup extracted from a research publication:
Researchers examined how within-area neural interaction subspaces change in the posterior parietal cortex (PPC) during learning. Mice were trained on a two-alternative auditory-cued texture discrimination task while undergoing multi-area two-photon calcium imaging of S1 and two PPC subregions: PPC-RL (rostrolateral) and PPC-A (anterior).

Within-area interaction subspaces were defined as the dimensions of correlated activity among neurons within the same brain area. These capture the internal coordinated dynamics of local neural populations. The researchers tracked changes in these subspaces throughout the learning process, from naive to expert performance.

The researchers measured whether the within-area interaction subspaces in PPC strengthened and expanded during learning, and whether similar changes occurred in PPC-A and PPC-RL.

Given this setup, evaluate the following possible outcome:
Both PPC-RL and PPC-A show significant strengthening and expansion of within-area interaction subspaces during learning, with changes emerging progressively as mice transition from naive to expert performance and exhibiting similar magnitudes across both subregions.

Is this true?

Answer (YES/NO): NO